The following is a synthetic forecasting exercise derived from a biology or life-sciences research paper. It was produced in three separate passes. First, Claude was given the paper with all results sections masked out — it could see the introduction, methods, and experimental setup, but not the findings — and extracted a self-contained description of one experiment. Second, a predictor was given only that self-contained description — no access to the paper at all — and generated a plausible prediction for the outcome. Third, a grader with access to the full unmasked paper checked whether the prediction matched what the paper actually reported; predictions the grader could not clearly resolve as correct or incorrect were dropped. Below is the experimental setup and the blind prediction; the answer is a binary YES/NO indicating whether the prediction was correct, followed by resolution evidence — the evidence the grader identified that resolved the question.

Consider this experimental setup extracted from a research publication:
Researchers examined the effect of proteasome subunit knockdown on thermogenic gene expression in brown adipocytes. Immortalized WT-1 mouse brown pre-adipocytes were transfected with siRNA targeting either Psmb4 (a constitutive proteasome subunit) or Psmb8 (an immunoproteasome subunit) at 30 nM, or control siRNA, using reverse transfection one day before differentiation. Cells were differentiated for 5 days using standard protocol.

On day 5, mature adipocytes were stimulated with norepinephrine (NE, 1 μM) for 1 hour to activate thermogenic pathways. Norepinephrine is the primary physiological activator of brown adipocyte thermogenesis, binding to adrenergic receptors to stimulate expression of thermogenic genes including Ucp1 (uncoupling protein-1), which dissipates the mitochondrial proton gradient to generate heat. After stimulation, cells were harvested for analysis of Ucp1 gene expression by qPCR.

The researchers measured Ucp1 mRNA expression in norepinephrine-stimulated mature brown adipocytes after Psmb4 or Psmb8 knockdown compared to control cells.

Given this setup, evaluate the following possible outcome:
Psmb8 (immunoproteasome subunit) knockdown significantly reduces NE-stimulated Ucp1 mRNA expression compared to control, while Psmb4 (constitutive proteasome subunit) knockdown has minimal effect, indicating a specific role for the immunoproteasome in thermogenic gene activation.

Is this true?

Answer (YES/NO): NO